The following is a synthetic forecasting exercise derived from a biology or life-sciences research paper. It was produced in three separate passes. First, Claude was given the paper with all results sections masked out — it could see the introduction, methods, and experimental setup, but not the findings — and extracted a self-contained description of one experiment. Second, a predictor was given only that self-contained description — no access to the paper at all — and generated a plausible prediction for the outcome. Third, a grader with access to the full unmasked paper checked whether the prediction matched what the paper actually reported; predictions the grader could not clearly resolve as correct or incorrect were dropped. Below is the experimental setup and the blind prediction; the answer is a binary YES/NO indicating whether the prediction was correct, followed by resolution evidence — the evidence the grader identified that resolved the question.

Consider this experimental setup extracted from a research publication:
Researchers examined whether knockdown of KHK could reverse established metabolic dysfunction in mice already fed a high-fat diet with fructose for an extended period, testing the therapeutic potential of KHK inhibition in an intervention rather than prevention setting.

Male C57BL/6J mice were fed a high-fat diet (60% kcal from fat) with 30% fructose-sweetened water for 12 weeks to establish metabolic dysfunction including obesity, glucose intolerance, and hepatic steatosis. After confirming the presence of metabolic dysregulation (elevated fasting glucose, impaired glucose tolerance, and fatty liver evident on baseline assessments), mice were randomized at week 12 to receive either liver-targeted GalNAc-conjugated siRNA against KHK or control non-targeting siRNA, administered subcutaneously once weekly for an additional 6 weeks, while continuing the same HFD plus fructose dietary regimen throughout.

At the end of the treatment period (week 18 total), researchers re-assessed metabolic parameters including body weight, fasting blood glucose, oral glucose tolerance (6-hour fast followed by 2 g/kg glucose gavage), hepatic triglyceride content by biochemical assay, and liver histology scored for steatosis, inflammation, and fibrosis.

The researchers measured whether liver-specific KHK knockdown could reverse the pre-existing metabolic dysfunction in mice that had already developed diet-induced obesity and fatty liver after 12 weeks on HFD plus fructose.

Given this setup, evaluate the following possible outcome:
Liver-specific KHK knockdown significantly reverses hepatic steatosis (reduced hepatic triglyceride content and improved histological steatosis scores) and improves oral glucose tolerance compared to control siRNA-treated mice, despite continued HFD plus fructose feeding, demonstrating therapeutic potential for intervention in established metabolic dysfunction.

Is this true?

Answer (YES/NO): YES